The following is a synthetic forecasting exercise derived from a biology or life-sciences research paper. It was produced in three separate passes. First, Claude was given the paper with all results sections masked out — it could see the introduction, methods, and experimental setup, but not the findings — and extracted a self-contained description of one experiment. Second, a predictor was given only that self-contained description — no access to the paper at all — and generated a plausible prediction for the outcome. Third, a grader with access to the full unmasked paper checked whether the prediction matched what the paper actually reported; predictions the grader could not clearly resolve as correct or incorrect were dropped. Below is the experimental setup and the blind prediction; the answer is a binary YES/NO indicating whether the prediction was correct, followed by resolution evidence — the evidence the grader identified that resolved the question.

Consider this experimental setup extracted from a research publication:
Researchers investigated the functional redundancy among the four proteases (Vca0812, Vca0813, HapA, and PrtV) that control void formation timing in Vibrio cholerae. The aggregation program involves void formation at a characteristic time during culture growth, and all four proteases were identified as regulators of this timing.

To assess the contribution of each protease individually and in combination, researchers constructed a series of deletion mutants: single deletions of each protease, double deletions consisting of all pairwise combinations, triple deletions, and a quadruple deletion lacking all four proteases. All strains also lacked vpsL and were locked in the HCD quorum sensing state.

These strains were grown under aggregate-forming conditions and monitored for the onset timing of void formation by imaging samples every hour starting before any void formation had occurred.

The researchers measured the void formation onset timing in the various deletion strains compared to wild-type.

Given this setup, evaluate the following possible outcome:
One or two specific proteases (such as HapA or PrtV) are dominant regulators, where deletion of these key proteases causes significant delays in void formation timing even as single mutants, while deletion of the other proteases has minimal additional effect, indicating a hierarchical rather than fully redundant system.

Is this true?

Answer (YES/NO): NO